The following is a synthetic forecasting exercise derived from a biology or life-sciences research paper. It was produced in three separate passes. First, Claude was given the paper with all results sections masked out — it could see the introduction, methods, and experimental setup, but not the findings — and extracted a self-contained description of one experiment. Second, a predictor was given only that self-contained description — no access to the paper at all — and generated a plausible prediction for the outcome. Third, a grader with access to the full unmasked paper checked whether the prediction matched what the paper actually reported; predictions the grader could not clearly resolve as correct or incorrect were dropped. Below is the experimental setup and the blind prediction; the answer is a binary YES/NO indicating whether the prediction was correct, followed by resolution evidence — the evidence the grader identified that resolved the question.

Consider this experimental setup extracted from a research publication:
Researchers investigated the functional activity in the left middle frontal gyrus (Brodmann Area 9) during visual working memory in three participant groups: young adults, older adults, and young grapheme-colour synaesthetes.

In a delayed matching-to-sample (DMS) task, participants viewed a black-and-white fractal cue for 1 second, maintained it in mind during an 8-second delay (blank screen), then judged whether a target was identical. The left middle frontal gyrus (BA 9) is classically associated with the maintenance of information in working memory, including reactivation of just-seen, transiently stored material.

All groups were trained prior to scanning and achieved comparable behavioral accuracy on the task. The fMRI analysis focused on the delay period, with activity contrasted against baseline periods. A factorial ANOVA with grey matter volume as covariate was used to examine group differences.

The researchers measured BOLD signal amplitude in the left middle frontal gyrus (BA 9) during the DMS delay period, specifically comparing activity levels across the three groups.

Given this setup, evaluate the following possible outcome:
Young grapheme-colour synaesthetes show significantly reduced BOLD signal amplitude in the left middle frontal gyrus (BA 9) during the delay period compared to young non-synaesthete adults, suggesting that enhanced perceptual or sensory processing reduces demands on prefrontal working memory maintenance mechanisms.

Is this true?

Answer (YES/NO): YES